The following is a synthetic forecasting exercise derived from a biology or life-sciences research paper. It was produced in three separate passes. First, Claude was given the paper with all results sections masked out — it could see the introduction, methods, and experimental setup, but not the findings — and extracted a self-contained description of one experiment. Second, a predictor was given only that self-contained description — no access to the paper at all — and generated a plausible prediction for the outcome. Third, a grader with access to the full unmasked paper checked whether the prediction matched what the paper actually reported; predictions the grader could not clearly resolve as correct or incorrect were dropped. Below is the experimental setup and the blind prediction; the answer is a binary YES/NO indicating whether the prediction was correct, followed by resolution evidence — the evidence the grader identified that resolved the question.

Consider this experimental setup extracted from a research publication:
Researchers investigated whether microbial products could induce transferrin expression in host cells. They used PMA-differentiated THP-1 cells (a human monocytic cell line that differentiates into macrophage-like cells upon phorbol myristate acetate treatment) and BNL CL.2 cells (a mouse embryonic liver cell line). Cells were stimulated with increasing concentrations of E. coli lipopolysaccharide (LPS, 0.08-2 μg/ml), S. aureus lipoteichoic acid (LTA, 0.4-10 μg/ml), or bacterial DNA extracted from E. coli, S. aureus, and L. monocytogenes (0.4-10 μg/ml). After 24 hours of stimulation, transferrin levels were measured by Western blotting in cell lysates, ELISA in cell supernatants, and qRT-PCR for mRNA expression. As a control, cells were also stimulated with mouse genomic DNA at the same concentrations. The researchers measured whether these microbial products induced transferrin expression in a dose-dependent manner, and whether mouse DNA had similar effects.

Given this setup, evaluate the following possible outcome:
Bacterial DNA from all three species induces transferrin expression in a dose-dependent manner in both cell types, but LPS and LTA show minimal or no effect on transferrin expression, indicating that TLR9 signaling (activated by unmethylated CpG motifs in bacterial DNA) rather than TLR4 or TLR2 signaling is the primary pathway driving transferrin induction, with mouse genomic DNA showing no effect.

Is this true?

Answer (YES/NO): NO